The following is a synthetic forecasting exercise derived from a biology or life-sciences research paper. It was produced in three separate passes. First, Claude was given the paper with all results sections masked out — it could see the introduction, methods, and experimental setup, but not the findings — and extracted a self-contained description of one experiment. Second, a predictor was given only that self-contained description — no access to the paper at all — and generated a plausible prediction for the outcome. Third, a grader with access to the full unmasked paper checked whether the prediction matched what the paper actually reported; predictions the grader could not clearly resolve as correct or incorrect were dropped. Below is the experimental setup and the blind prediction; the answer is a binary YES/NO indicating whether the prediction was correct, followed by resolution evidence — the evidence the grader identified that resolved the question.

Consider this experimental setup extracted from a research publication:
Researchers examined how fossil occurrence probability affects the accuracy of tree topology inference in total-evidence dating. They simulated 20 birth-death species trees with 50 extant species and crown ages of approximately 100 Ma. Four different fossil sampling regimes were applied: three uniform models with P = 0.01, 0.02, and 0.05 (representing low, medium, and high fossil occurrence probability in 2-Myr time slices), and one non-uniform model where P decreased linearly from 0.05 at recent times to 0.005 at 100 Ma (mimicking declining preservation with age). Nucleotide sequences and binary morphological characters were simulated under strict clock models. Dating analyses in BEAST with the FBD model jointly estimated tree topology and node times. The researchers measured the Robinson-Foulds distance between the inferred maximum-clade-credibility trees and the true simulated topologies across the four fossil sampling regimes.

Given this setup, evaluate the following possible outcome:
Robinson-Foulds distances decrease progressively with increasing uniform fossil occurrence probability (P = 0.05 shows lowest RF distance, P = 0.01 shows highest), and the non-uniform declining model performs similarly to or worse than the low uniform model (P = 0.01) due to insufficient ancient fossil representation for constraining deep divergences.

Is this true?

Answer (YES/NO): NO